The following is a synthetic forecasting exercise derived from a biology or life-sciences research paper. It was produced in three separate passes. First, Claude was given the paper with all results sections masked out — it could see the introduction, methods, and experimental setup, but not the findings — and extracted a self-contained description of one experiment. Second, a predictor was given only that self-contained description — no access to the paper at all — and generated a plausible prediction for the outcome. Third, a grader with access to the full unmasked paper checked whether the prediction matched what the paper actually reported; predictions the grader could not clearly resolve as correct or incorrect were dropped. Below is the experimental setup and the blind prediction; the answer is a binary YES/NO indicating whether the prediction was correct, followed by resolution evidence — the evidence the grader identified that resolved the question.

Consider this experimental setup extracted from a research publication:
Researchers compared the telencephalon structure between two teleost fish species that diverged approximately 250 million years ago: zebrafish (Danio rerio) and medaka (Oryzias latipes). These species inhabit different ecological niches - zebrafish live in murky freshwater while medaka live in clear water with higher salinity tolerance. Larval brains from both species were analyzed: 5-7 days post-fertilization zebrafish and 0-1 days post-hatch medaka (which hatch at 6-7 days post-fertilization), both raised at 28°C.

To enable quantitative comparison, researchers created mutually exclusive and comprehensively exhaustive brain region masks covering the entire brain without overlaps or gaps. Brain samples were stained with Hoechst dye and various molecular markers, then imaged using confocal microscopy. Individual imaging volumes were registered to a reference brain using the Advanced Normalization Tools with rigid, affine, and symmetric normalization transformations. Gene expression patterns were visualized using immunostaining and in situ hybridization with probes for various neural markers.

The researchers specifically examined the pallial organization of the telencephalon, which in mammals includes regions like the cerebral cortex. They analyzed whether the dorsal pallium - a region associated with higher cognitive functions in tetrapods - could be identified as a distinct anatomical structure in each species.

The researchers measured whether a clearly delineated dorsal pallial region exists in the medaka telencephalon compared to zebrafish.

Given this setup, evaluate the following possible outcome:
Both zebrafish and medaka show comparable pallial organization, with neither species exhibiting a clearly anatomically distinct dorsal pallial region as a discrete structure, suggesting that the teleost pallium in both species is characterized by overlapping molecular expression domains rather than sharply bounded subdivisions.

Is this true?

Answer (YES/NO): NO